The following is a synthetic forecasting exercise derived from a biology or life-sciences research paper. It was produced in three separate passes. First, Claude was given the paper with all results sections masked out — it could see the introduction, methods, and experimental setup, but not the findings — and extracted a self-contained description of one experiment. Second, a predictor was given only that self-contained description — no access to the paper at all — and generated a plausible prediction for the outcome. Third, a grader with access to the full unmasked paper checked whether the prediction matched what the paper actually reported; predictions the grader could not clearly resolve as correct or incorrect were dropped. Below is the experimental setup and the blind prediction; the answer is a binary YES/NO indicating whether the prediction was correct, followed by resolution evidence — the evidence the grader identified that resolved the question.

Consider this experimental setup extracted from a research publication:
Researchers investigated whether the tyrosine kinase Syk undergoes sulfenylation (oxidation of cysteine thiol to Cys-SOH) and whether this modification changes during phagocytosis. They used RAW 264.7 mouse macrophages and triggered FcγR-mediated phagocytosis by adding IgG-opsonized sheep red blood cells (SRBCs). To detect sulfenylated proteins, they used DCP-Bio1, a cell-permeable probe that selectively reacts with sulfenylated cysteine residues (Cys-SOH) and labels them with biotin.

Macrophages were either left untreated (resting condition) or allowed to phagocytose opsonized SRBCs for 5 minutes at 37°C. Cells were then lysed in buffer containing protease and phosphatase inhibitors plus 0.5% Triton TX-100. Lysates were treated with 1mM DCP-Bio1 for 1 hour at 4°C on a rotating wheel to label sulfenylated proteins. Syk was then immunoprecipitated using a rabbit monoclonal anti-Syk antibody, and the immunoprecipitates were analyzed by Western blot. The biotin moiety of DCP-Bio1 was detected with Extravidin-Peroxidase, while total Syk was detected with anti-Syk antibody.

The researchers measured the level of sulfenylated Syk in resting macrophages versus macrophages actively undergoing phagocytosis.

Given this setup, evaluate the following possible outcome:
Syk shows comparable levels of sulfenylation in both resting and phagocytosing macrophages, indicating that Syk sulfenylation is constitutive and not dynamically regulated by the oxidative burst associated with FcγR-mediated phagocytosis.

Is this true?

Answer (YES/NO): NO